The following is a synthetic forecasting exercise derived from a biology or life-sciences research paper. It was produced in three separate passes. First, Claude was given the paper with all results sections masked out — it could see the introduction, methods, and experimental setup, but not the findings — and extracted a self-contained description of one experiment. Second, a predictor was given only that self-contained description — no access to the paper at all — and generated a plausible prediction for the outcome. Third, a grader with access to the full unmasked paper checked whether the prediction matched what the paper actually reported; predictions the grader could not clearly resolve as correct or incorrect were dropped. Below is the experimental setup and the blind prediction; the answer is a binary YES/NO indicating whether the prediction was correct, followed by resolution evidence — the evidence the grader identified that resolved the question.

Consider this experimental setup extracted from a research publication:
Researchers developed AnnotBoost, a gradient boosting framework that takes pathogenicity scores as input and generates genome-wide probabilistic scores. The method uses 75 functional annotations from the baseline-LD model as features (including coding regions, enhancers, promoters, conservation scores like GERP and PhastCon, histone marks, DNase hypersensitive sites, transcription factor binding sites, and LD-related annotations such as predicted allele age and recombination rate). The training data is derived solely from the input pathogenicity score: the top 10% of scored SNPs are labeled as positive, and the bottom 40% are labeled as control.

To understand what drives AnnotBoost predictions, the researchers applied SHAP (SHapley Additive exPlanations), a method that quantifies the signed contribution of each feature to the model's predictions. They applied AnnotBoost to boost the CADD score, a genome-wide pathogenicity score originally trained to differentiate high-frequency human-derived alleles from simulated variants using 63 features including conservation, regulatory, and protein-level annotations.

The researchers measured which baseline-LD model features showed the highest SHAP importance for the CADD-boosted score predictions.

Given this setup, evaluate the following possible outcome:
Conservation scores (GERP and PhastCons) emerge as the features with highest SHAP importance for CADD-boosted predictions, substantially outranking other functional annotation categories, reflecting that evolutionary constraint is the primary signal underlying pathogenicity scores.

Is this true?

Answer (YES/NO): NO